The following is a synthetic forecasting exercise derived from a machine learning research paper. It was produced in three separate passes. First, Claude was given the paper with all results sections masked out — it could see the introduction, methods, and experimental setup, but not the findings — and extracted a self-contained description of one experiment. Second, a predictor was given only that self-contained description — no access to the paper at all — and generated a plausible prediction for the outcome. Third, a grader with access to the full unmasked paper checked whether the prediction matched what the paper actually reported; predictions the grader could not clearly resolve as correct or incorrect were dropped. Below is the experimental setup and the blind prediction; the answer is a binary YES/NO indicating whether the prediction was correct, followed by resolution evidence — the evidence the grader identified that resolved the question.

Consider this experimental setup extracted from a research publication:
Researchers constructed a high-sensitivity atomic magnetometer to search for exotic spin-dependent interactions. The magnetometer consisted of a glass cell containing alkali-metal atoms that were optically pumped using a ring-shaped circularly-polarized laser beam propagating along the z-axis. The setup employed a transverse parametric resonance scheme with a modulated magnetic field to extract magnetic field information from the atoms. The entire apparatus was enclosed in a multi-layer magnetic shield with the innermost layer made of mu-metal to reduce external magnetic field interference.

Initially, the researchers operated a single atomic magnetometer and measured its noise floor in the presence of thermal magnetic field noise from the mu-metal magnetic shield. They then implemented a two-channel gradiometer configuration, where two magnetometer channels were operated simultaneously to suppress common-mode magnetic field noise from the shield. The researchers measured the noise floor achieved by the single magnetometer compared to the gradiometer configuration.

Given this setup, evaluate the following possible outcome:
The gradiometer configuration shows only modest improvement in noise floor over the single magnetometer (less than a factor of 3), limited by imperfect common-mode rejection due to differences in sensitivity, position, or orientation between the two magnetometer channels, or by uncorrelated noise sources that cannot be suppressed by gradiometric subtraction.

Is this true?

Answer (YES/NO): NO